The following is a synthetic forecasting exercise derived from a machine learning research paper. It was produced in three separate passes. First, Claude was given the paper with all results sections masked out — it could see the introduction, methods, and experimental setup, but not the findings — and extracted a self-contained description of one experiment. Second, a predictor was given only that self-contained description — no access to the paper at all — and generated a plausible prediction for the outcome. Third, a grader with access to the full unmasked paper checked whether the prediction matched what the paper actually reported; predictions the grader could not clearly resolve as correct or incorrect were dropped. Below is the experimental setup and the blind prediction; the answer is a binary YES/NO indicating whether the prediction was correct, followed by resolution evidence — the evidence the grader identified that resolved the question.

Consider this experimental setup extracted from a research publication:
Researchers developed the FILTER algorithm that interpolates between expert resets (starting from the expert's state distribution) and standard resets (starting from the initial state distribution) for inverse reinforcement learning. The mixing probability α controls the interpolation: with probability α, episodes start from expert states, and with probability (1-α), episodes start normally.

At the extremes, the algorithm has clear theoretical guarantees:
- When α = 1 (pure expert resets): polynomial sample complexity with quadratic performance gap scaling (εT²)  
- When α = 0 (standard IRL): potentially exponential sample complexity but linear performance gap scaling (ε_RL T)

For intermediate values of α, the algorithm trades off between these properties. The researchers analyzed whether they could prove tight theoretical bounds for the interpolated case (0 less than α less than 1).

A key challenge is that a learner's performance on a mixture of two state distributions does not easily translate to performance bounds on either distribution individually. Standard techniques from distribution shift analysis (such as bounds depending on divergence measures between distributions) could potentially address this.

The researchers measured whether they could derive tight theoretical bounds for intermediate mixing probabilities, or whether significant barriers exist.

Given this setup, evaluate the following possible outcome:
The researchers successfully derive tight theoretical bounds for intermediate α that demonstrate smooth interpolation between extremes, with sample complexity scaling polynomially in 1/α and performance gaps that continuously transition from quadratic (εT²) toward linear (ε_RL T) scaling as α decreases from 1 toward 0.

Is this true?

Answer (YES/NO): NO